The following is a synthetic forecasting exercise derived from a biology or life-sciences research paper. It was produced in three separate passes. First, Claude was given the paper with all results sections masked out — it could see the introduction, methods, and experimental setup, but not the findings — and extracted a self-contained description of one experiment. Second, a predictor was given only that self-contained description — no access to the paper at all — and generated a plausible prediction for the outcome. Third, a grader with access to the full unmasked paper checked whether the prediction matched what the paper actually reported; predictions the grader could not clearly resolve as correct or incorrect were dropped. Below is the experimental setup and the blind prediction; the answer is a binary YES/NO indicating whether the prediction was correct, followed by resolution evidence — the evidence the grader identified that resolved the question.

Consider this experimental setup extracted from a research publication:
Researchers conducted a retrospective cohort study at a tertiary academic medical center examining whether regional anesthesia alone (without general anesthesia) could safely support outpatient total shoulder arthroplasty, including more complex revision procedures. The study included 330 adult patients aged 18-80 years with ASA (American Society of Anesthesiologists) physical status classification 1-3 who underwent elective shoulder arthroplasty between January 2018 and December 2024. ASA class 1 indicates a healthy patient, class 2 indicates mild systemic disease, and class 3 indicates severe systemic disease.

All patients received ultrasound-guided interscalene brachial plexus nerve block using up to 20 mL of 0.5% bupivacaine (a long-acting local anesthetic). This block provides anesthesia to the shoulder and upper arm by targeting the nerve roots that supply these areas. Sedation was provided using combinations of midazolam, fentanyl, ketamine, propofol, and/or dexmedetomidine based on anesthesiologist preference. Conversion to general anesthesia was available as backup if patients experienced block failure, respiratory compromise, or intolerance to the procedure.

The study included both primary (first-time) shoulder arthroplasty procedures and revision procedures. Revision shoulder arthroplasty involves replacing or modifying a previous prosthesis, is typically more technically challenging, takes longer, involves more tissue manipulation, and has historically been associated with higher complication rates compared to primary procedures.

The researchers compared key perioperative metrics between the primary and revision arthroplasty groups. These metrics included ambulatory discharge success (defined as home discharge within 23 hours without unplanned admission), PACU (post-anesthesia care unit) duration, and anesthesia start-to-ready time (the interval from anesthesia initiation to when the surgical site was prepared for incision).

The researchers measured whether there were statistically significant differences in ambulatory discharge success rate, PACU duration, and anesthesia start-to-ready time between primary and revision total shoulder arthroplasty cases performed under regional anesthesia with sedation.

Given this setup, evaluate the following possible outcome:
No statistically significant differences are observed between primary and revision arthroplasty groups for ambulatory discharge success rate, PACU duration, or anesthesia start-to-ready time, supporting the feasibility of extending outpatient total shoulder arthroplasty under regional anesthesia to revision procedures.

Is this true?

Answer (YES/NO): YES